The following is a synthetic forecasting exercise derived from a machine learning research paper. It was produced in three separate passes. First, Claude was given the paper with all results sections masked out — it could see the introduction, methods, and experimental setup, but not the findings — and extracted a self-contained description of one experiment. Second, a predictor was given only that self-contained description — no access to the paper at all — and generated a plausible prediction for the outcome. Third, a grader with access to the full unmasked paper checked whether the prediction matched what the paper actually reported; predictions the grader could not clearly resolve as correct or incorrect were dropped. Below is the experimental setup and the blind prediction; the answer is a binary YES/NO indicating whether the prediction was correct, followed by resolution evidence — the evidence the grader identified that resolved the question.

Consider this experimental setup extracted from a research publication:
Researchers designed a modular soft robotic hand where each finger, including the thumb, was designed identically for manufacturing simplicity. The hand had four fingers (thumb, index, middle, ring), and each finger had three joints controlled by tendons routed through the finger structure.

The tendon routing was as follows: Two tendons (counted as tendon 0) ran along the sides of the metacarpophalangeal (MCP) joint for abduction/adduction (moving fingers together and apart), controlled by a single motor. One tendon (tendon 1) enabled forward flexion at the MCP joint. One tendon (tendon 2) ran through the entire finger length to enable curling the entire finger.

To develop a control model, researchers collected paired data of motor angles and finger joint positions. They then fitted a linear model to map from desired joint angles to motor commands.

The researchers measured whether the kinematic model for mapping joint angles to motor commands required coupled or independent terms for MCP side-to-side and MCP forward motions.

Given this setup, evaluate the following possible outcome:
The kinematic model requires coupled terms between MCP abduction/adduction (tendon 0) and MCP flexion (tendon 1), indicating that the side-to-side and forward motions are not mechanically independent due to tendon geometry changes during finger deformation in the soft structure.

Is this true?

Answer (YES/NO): YES